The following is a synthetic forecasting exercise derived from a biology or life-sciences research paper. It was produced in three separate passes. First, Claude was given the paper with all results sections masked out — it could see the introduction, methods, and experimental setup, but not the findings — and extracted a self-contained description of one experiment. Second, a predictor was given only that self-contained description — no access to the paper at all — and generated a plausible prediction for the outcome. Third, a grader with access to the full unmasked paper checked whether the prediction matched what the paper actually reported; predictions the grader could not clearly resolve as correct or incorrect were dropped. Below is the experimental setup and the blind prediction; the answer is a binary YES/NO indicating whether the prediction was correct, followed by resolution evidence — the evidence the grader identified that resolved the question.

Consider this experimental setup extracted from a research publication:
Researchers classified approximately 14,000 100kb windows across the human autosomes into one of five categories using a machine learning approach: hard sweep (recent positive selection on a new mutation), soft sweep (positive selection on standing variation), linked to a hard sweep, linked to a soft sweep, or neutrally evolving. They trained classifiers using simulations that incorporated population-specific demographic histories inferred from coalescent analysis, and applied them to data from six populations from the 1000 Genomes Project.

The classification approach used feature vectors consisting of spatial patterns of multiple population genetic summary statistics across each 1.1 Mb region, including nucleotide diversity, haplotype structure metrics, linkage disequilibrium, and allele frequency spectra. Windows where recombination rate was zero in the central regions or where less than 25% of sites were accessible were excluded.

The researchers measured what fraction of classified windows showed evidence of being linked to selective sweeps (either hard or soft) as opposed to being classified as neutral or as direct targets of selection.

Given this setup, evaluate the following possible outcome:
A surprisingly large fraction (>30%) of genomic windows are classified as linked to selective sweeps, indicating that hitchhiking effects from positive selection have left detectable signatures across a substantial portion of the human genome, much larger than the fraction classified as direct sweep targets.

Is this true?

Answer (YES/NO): YES